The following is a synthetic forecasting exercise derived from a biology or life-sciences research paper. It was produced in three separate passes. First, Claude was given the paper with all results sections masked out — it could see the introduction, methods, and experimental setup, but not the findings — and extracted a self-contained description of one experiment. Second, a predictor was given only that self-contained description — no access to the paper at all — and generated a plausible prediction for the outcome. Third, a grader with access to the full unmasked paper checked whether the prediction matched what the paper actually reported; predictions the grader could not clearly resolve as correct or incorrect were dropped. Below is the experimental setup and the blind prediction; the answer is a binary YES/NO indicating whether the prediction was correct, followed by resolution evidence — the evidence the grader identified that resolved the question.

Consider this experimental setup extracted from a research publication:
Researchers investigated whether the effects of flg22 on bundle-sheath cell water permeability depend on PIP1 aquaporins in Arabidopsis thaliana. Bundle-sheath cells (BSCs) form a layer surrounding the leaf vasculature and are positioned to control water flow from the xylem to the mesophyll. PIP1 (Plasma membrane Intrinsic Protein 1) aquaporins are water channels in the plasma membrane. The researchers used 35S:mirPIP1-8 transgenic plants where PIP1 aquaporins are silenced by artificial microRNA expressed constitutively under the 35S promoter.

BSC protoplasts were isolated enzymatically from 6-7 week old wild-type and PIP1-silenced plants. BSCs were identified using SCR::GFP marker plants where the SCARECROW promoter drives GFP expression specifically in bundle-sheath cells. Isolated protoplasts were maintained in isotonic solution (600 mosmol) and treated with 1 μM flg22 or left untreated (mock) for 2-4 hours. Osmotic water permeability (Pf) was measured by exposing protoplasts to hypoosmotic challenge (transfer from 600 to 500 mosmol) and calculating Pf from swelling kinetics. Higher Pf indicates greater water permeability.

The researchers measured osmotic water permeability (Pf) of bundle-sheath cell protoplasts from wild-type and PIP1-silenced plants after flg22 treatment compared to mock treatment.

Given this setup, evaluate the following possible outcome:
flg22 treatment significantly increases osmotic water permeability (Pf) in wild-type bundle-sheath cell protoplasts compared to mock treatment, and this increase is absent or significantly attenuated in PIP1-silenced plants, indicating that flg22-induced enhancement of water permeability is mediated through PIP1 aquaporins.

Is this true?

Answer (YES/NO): NO